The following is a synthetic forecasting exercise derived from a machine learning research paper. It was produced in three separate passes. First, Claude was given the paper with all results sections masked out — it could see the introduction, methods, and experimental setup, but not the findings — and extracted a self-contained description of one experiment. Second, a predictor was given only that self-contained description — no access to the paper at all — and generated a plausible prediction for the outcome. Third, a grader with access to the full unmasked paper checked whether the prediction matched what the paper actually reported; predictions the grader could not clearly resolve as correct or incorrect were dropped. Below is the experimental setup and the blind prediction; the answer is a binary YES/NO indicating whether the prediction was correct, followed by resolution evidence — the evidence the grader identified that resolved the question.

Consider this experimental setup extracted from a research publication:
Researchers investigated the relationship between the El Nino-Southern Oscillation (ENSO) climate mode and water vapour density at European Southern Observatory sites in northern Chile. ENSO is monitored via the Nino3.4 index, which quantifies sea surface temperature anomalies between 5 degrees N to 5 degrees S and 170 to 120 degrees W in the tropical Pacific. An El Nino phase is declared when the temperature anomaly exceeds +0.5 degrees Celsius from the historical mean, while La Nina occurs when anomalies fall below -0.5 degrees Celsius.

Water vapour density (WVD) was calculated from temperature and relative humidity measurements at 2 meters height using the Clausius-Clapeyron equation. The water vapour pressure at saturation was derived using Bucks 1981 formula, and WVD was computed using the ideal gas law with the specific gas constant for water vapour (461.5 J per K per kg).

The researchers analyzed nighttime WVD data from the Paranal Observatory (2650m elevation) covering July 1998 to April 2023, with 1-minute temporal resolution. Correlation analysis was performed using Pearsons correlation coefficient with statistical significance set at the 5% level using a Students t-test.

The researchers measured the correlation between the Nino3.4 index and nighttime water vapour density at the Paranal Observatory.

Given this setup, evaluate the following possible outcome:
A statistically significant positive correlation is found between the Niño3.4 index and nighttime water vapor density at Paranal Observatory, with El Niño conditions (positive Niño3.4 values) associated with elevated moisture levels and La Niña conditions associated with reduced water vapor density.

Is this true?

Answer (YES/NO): NO